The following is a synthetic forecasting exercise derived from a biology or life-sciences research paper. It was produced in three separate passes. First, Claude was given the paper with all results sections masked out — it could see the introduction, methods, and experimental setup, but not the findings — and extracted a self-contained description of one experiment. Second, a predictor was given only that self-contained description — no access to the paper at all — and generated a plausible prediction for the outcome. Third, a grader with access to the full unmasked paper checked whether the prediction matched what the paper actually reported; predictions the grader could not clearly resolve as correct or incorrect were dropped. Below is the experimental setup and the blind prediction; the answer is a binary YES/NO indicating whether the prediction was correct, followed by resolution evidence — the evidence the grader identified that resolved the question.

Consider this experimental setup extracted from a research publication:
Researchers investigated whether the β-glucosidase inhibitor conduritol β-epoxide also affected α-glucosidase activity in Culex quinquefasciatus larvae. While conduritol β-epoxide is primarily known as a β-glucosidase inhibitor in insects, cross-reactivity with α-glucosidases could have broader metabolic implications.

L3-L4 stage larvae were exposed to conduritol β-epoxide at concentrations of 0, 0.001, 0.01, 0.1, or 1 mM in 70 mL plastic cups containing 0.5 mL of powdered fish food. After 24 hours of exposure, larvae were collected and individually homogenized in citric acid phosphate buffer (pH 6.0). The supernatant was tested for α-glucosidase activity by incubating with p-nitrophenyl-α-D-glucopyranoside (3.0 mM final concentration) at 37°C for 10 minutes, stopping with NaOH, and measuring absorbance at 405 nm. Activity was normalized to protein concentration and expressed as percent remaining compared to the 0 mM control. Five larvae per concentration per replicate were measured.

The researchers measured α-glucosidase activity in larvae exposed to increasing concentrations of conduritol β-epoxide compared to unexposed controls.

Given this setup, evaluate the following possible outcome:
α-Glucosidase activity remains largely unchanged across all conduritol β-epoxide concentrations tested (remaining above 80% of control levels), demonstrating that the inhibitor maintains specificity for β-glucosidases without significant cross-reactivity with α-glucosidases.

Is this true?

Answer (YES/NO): NO